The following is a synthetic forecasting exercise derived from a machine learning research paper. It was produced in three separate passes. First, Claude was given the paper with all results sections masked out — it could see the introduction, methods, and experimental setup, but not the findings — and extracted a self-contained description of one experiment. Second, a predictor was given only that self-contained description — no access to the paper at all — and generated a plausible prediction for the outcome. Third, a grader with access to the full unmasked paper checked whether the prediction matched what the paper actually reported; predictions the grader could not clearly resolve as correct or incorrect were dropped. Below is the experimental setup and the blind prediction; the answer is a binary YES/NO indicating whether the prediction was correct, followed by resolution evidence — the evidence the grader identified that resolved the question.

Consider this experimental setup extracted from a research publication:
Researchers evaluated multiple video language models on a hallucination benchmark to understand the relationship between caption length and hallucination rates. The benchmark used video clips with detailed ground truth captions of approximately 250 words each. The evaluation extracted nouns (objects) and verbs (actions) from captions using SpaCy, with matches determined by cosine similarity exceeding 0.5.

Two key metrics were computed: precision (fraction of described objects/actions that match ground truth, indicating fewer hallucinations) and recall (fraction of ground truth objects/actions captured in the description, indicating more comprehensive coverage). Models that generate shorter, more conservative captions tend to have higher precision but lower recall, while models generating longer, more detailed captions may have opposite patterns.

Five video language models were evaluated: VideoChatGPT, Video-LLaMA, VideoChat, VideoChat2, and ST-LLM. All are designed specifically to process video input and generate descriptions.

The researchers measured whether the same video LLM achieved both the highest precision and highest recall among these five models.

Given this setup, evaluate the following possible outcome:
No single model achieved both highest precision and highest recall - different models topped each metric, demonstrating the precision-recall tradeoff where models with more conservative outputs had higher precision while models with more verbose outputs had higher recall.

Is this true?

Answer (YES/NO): YES